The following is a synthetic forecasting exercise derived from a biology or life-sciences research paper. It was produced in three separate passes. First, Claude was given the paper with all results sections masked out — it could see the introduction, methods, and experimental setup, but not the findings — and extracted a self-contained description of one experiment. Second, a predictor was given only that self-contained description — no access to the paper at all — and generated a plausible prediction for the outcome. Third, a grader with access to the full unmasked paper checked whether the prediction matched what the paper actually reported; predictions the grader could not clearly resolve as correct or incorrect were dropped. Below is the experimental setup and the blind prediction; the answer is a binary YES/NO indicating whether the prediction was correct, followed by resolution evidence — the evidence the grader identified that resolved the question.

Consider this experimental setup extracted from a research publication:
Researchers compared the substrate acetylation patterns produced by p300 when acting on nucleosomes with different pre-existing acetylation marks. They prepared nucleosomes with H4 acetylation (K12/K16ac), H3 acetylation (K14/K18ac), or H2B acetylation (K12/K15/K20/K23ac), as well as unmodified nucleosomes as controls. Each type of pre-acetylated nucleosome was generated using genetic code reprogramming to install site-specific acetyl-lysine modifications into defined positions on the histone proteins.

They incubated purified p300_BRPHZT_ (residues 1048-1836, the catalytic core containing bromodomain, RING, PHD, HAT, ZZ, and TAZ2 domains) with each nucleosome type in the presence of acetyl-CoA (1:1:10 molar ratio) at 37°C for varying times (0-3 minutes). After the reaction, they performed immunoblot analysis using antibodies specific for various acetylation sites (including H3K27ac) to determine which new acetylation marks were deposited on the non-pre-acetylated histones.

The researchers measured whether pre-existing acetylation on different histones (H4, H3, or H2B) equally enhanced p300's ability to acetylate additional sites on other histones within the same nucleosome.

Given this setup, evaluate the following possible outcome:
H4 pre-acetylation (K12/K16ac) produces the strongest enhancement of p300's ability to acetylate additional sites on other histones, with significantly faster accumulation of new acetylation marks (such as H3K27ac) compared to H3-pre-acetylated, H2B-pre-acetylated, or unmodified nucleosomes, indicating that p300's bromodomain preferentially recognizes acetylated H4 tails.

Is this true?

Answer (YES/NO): NO